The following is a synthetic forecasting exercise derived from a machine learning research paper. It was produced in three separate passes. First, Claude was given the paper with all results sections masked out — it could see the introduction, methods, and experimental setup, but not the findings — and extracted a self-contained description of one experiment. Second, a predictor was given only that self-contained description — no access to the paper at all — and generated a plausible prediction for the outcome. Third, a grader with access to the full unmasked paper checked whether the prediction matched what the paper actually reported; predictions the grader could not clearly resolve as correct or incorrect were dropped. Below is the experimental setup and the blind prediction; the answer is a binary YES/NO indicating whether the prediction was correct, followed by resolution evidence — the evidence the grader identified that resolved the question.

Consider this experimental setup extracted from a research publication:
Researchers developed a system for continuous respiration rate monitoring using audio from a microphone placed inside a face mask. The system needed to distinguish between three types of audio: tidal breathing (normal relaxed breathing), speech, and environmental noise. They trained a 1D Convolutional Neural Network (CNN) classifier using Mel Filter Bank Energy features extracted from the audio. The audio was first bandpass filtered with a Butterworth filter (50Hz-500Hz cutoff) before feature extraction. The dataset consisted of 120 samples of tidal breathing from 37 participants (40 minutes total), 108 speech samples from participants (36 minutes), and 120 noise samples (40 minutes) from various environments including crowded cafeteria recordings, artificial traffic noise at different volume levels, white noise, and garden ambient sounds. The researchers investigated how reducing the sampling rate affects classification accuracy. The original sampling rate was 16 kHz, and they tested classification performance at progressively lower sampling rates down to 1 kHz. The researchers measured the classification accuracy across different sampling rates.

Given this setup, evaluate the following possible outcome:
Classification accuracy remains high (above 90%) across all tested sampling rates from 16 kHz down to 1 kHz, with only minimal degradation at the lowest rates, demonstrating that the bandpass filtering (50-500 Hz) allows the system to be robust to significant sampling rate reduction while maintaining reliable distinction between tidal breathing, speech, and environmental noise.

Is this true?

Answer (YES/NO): NO